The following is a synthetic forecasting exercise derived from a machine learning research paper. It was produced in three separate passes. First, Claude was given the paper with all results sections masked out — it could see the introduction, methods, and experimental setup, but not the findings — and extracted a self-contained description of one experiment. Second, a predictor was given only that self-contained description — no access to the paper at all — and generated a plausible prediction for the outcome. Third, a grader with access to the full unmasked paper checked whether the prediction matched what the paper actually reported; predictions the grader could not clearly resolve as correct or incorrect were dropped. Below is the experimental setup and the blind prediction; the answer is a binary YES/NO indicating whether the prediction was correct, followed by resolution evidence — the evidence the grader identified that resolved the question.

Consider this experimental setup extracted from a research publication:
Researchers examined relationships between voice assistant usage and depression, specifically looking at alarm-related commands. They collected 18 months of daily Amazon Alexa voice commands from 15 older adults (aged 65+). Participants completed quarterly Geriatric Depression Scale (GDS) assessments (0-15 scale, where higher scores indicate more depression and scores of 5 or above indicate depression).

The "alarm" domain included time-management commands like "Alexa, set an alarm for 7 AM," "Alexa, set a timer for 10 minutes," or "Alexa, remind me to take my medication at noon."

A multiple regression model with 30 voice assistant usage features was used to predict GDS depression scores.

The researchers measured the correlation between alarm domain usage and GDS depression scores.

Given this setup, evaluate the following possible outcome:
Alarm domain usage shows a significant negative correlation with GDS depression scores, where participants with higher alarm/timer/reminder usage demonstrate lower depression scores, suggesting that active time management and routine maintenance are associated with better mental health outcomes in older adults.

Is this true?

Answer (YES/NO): YES